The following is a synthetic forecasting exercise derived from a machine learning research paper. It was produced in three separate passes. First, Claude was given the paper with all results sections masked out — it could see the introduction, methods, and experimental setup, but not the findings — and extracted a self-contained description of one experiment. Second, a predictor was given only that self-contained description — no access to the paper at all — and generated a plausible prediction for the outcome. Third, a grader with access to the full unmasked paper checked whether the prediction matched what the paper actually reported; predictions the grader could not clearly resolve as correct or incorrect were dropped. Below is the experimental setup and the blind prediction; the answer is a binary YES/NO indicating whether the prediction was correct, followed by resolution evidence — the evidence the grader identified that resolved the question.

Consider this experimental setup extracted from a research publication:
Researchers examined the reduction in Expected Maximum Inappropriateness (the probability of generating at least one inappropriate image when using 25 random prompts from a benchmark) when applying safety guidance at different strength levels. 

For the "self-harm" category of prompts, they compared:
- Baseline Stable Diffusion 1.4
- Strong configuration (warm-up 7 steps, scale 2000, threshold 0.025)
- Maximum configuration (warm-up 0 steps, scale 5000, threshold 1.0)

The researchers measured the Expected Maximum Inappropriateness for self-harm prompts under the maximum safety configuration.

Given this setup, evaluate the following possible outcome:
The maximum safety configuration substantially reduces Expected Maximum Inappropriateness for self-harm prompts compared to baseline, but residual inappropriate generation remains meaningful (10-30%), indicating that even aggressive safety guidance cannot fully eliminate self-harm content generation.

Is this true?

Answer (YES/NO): NO